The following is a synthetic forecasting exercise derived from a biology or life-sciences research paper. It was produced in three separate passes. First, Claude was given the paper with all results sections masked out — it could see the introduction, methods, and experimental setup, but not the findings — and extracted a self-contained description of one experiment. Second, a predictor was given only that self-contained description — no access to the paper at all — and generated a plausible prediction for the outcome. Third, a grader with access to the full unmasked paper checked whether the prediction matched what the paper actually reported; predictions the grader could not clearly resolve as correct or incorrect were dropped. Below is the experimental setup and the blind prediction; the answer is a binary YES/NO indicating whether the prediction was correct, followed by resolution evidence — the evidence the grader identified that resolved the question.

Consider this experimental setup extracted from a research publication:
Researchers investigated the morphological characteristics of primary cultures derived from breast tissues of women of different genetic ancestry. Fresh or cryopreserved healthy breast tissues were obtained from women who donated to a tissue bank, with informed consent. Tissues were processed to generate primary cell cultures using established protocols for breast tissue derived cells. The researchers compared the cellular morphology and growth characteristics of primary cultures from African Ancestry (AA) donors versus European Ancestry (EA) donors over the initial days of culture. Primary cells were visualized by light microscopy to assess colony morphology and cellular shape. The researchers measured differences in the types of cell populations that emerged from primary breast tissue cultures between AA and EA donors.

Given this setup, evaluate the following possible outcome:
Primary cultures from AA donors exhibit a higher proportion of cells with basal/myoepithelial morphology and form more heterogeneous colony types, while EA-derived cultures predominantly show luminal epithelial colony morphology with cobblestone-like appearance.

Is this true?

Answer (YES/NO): NO